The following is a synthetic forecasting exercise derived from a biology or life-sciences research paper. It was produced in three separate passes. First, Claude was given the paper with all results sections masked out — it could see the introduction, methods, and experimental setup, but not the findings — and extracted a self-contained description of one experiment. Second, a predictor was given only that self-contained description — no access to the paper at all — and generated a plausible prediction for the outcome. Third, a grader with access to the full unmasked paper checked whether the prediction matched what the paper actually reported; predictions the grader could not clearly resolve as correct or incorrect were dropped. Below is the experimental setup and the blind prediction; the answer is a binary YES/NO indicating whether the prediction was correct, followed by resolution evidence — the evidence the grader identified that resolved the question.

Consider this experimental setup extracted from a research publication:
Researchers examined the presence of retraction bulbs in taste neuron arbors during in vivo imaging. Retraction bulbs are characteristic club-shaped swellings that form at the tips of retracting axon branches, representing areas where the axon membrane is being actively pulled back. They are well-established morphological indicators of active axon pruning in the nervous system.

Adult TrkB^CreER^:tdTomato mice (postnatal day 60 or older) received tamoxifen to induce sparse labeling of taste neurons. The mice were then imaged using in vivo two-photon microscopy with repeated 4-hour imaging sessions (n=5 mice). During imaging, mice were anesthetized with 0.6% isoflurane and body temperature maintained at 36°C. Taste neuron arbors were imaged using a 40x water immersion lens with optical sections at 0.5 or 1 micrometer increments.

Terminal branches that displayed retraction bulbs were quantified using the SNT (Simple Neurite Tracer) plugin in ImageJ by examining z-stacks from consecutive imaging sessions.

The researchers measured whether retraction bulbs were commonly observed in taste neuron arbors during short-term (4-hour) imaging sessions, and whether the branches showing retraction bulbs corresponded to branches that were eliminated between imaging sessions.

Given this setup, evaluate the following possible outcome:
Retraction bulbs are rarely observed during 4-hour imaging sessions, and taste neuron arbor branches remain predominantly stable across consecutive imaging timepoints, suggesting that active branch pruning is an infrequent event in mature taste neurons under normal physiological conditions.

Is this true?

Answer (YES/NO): NO